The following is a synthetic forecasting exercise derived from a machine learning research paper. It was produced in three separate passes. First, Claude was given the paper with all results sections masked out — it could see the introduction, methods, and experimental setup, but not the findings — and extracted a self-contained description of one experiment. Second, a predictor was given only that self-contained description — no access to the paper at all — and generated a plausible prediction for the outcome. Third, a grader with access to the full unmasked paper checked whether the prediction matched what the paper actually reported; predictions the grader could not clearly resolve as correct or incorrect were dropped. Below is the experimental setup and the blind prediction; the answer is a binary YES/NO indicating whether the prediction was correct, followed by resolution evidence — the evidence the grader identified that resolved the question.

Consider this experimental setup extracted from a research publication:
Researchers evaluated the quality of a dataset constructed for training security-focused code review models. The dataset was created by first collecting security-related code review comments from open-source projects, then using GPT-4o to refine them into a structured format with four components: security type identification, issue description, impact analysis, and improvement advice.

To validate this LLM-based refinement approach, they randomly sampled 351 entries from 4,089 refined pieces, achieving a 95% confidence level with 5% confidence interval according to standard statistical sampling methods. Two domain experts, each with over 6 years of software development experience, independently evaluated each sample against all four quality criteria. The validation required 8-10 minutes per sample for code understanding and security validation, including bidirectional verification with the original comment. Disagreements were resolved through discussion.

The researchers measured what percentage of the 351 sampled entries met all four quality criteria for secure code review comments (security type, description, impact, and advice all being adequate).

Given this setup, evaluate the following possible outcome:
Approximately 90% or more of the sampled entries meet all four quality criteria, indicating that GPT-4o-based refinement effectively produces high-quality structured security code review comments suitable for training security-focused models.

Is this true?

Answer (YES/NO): YES